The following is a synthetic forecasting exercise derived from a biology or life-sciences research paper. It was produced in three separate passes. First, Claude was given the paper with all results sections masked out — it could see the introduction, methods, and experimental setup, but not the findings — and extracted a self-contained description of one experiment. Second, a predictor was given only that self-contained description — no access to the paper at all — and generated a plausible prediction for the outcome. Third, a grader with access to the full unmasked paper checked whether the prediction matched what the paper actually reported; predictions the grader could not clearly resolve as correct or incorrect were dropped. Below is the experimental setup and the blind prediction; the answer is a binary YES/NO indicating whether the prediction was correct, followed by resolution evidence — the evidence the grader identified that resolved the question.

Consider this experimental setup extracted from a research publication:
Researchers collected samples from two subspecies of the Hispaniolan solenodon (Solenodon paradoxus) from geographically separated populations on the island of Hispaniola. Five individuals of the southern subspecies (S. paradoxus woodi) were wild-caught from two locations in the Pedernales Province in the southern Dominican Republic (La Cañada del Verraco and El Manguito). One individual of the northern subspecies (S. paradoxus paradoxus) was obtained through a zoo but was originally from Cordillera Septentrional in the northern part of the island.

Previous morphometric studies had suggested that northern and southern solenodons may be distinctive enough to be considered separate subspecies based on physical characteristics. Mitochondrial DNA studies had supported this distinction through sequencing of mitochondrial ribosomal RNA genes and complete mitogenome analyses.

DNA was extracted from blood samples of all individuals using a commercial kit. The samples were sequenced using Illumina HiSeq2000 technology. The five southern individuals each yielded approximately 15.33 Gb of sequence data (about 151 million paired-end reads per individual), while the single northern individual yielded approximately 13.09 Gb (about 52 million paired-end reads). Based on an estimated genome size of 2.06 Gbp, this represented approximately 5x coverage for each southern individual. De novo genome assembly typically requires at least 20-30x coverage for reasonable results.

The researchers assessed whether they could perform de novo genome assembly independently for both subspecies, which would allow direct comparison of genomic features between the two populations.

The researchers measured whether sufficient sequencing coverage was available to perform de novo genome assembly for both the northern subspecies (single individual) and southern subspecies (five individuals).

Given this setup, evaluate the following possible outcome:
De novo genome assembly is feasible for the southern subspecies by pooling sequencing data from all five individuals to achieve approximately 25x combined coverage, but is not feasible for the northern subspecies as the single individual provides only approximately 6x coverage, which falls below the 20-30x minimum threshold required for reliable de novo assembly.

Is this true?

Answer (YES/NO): YES